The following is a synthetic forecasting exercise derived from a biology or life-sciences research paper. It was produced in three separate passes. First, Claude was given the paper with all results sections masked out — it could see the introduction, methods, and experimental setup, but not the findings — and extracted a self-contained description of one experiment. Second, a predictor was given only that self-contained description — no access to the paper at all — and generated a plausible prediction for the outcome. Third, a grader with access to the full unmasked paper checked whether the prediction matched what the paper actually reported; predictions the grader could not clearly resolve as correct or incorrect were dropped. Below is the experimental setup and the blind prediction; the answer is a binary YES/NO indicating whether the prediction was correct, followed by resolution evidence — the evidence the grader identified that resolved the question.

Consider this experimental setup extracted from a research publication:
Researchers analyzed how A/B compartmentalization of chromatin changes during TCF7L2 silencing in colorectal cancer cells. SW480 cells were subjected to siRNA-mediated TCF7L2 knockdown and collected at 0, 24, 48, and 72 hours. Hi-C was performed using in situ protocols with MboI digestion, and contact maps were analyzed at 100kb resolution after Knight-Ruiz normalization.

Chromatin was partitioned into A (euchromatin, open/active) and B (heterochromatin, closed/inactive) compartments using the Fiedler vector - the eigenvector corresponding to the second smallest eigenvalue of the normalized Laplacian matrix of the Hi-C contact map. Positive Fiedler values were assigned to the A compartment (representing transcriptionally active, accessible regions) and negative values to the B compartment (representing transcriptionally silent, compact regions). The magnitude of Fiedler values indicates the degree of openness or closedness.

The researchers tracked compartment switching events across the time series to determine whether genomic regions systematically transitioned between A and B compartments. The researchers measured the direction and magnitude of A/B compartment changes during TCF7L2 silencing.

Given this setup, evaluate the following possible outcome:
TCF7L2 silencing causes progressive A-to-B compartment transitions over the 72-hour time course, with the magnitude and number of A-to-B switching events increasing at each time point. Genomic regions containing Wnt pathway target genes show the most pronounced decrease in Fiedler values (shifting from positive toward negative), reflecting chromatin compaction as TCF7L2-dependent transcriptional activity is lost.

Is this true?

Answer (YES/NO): NO